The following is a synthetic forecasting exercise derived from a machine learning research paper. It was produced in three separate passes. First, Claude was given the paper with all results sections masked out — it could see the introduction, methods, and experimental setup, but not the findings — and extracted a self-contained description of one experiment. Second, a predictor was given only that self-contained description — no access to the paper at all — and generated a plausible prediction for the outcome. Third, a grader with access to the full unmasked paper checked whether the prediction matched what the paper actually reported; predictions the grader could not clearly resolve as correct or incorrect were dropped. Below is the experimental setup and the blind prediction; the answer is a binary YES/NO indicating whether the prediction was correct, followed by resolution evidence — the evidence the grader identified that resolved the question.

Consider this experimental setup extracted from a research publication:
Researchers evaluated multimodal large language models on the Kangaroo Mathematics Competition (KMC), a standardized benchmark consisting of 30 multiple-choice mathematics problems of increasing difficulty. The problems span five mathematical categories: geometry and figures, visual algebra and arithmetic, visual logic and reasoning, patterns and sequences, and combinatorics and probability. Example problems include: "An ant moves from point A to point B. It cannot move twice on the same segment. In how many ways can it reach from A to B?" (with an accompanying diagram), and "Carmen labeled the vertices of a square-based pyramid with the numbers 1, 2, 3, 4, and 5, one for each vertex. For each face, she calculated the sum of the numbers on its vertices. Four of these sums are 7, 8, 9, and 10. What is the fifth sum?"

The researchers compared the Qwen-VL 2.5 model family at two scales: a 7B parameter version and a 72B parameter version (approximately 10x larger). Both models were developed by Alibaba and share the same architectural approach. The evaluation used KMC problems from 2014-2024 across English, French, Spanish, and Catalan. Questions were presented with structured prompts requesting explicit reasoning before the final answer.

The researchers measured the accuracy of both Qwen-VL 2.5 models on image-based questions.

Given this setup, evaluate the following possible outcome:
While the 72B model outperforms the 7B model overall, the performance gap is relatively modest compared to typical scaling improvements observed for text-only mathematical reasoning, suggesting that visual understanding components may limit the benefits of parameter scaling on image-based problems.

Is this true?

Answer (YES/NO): YES